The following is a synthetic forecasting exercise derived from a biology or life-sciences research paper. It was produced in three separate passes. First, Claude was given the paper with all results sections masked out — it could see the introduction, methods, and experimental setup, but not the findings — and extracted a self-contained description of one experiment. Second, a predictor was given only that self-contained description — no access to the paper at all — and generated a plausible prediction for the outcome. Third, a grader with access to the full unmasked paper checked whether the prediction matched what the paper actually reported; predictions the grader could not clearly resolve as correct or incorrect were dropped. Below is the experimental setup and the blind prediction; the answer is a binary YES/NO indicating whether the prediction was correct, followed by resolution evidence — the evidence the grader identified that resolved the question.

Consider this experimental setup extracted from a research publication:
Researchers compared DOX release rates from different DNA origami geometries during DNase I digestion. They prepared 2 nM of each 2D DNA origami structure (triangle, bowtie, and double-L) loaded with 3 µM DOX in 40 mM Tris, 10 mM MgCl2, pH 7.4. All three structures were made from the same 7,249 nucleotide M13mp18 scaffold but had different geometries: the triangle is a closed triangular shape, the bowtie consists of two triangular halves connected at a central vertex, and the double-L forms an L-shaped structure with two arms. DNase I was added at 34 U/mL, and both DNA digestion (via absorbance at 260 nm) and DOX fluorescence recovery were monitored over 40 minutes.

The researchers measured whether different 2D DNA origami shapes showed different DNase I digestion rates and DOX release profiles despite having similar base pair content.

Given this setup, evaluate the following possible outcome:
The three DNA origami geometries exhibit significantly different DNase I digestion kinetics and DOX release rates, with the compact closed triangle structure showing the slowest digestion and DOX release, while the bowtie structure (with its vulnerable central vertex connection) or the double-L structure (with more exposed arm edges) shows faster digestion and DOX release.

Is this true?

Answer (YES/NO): NO